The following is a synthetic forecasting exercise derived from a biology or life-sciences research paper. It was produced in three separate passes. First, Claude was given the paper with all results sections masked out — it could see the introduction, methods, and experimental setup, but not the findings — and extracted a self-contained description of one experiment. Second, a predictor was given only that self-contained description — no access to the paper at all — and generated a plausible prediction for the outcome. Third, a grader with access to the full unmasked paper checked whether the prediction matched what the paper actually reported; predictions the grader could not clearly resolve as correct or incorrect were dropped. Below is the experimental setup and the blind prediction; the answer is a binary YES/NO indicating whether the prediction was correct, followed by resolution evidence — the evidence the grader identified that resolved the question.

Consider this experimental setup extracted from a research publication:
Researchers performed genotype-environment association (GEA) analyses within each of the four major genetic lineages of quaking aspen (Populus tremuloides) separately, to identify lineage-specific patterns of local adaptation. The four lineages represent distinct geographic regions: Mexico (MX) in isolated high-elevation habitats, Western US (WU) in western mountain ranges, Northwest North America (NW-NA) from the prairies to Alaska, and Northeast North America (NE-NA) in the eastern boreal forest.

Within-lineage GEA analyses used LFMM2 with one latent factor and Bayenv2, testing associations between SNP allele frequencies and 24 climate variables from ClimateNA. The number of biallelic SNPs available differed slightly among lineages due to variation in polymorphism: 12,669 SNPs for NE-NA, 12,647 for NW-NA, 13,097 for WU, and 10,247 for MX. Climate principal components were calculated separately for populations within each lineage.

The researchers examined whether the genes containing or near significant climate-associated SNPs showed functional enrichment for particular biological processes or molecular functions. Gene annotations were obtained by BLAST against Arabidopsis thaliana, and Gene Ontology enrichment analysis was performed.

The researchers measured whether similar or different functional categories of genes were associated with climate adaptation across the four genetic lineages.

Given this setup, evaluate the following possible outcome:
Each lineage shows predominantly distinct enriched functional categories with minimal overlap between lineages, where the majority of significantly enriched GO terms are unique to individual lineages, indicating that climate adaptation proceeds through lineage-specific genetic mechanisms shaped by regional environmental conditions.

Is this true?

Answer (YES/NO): NO